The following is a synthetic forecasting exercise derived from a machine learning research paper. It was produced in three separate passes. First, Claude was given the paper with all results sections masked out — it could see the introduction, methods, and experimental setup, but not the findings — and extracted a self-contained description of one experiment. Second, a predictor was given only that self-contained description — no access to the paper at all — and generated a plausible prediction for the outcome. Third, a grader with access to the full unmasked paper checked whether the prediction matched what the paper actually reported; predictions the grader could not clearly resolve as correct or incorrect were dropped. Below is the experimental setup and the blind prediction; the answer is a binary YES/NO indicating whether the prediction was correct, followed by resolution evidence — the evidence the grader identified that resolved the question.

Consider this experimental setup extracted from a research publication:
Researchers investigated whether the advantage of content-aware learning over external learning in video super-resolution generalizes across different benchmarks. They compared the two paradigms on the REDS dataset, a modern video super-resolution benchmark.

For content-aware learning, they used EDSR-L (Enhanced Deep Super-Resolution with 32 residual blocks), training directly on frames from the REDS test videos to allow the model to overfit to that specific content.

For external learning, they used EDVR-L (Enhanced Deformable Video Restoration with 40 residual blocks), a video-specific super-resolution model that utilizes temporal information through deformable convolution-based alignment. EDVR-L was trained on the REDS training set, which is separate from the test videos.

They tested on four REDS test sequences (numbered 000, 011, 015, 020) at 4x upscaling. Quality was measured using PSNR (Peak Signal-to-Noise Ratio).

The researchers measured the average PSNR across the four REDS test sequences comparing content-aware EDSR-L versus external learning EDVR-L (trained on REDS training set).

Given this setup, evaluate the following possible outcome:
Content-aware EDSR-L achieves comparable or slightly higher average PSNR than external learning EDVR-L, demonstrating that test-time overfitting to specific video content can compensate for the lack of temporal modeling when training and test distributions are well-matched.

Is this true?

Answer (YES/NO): YES